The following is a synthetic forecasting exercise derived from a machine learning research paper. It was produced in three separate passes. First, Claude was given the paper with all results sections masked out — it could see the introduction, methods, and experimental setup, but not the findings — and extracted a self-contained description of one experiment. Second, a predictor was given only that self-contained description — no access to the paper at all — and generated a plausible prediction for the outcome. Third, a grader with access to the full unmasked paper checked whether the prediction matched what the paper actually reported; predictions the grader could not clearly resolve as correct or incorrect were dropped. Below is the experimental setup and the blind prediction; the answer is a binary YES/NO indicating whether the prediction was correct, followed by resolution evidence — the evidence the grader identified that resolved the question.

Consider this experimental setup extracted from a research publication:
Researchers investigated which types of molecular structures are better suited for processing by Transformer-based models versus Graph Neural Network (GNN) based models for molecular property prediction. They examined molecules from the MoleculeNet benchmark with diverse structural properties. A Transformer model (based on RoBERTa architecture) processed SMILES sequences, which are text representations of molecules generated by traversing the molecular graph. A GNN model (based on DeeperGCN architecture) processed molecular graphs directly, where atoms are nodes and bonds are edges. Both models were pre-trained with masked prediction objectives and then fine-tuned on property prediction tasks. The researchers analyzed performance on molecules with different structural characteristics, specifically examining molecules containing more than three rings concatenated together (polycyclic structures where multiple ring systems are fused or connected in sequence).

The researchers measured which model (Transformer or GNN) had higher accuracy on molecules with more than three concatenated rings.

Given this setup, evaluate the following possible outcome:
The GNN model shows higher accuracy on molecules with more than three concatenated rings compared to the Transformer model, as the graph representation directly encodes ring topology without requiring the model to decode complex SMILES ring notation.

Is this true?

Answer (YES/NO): YES